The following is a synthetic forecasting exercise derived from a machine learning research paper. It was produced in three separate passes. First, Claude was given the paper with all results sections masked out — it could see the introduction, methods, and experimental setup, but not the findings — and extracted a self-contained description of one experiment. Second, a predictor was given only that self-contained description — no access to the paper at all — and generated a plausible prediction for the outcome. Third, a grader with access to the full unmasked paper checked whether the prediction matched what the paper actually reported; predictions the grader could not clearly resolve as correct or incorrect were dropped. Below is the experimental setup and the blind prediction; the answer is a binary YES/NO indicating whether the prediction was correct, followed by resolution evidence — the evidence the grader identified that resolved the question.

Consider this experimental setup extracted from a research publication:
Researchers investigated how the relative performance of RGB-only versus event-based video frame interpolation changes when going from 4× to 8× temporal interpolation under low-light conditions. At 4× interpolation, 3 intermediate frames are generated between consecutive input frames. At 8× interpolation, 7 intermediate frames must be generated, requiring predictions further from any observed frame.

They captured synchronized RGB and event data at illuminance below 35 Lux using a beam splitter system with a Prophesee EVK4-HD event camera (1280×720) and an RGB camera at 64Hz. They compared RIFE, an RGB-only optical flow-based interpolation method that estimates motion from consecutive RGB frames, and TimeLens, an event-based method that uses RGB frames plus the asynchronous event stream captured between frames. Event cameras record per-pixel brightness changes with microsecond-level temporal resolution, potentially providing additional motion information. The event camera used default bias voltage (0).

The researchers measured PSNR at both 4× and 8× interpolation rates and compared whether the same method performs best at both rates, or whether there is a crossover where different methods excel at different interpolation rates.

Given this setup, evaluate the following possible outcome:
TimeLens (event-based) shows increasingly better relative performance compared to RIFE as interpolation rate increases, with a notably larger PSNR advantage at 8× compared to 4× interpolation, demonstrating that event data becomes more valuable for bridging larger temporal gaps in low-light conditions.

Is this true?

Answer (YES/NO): NO